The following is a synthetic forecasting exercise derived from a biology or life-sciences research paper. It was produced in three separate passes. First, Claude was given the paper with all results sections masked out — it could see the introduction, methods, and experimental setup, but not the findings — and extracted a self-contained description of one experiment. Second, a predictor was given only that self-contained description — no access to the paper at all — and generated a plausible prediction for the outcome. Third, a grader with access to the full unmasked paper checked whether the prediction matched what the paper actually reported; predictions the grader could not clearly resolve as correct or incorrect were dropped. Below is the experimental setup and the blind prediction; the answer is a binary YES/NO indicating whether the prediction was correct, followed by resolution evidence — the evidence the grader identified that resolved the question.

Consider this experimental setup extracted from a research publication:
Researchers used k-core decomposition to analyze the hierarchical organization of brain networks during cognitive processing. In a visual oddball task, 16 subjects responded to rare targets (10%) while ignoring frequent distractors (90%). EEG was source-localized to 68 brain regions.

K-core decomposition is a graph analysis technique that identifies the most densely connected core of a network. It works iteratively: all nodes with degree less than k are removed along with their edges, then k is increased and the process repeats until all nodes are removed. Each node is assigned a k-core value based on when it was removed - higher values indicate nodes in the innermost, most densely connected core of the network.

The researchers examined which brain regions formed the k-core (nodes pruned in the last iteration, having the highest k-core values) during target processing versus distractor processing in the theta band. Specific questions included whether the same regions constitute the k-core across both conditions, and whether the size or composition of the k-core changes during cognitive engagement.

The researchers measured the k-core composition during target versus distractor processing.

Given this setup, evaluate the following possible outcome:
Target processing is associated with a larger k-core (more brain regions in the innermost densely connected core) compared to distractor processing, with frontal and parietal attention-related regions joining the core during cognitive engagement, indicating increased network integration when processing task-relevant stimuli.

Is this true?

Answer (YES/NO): NO